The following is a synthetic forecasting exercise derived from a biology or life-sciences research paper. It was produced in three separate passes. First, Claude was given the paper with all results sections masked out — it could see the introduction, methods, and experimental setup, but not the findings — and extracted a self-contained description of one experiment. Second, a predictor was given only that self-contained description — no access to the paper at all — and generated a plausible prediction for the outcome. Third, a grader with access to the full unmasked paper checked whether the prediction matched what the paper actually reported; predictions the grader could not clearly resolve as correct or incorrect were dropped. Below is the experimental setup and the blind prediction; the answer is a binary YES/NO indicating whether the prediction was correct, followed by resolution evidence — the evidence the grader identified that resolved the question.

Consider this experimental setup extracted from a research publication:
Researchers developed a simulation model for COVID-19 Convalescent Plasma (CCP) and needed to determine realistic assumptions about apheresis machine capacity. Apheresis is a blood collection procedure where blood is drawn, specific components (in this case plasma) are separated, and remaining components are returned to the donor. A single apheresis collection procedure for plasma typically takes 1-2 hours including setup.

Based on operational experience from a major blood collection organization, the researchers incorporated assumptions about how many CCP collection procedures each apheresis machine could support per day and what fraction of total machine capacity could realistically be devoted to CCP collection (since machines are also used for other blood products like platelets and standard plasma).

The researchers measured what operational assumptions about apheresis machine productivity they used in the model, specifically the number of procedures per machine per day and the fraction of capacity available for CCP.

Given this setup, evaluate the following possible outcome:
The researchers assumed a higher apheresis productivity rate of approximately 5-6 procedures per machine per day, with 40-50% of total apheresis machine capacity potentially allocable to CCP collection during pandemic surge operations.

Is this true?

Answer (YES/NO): NO